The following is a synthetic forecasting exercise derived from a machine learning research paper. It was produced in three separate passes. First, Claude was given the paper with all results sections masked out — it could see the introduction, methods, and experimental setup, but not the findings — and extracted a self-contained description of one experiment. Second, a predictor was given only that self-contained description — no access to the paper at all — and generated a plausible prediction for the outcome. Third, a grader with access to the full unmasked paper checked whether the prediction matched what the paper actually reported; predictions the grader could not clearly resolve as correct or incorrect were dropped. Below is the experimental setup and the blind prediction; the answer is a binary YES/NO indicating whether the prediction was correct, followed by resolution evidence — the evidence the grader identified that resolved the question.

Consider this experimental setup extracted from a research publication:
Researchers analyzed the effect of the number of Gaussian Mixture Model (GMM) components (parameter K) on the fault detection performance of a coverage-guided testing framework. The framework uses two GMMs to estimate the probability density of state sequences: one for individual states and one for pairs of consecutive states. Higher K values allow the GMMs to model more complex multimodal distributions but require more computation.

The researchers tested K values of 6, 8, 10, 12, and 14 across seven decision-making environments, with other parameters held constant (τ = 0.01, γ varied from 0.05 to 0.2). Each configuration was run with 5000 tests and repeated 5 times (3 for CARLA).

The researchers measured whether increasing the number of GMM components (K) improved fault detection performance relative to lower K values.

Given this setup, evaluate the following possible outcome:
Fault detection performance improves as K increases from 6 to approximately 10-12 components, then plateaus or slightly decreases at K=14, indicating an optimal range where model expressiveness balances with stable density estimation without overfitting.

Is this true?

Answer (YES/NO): NO